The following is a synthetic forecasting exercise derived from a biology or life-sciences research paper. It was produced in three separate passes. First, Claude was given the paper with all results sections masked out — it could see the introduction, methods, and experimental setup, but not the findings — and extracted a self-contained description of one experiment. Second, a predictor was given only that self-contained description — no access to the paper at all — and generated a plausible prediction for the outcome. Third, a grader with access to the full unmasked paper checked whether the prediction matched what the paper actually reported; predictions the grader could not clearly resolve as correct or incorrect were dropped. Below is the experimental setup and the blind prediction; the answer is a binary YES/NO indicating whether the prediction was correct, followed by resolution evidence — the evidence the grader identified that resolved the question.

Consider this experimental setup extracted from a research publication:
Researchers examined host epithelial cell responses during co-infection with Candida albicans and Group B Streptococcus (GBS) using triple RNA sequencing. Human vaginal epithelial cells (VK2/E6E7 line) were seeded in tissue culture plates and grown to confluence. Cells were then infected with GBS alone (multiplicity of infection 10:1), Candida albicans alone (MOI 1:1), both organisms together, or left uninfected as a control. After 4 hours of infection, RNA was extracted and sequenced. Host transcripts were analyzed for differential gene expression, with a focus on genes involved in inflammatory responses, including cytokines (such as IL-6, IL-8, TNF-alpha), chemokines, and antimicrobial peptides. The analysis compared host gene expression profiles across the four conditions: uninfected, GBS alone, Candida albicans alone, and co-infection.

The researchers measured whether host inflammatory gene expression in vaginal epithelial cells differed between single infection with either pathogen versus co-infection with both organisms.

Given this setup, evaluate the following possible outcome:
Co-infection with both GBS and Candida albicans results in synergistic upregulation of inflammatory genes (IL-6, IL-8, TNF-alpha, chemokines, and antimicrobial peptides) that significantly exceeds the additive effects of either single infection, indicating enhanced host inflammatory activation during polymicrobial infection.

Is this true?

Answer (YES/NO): NO